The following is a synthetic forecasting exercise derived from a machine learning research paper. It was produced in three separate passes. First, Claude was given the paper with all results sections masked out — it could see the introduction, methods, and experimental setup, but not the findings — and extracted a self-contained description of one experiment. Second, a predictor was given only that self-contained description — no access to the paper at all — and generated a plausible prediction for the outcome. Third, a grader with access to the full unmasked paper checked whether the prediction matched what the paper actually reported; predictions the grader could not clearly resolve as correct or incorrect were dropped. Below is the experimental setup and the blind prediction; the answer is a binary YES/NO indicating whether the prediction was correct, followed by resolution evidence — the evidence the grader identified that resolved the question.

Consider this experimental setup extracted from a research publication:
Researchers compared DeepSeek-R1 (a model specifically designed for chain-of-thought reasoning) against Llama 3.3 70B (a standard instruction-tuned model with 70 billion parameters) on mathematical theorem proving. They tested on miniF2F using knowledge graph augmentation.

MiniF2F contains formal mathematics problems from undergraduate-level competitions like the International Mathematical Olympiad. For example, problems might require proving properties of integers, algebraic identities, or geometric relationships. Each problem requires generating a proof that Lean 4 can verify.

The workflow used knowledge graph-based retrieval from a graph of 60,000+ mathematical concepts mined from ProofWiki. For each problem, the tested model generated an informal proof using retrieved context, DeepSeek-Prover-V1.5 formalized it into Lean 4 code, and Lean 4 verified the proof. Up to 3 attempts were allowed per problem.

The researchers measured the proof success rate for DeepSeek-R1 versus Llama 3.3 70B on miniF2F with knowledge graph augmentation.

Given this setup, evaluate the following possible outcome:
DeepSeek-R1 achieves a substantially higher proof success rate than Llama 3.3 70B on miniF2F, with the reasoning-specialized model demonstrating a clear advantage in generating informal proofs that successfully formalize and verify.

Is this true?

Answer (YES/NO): NO